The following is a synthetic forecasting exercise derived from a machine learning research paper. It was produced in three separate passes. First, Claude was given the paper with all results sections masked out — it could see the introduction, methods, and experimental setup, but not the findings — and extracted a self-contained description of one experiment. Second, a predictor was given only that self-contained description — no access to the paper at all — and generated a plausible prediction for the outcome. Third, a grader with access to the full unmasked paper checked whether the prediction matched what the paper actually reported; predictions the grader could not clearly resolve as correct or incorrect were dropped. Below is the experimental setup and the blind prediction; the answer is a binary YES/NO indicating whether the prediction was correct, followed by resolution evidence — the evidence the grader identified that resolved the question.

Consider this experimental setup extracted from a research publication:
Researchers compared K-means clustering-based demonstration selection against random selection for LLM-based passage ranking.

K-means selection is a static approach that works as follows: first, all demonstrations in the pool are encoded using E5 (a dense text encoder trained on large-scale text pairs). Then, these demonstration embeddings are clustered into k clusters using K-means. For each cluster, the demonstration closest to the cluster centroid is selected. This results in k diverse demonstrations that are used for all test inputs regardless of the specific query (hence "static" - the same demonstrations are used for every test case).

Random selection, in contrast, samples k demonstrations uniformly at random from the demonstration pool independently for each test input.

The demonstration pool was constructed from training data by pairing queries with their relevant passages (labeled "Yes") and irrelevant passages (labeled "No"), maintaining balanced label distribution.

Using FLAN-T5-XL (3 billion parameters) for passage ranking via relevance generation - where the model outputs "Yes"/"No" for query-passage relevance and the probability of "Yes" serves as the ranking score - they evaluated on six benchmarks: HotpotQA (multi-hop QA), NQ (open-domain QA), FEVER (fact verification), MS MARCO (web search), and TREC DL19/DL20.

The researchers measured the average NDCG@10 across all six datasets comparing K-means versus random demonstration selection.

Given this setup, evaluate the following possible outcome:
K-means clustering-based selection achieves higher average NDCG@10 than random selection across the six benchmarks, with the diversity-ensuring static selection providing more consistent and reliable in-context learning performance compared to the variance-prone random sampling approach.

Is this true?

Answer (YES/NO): NO